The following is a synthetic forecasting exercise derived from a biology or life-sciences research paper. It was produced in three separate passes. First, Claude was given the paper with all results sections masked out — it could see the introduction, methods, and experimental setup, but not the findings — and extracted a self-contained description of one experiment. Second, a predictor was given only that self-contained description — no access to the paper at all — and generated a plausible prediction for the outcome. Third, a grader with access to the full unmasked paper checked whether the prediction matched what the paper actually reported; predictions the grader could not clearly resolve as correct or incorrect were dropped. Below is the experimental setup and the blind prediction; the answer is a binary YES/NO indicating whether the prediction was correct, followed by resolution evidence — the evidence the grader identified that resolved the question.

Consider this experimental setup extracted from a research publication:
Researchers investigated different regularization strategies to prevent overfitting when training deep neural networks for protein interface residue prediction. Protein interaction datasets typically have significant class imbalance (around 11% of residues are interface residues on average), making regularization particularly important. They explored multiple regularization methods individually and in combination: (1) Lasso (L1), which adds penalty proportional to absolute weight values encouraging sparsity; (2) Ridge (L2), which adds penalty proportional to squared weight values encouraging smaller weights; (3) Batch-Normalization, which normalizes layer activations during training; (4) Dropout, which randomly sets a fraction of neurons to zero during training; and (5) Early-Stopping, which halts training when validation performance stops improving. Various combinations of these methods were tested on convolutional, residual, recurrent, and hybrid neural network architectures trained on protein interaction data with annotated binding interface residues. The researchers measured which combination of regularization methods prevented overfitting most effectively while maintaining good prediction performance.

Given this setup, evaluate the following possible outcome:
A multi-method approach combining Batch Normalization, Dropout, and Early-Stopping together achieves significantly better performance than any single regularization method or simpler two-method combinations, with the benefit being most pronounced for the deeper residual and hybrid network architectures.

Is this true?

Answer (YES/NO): NO